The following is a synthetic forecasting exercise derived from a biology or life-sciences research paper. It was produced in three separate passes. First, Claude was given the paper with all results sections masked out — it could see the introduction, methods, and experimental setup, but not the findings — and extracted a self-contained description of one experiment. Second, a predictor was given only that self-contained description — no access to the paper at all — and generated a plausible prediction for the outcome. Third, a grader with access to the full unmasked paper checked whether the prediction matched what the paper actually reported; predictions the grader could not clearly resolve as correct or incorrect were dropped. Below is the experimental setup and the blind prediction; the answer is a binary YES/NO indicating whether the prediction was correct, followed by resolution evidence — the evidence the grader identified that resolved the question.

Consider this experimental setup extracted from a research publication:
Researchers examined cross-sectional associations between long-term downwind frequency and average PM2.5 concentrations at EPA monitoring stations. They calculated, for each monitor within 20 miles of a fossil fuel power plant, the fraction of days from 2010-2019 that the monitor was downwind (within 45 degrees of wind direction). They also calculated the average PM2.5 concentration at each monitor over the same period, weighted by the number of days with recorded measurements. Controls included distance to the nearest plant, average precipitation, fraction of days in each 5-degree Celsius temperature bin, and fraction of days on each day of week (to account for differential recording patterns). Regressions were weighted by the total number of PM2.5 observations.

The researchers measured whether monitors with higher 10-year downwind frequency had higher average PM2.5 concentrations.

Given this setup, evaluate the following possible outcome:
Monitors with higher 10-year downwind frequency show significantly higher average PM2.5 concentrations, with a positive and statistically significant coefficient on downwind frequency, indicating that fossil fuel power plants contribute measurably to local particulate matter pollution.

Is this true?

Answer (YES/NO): NO